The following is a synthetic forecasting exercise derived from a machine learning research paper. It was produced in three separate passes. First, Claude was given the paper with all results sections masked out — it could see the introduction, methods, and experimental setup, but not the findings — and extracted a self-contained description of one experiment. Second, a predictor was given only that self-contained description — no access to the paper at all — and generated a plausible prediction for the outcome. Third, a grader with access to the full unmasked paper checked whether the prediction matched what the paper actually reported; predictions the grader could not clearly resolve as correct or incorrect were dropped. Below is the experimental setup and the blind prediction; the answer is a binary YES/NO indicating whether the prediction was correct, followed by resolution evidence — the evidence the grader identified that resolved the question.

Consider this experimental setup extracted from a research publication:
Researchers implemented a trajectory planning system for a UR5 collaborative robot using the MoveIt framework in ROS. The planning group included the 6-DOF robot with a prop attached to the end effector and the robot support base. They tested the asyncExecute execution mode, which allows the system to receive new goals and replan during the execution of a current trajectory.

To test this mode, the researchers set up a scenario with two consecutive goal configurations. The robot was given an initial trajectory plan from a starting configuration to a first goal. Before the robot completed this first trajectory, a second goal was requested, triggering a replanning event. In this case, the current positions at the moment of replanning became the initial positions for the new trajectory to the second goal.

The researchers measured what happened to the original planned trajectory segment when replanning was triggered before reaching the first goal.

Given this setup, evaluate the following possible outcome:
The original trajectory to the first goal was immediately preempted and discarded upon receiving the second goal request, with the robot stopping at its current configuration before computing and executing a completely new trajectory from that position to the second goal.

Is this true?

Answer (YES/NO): NO